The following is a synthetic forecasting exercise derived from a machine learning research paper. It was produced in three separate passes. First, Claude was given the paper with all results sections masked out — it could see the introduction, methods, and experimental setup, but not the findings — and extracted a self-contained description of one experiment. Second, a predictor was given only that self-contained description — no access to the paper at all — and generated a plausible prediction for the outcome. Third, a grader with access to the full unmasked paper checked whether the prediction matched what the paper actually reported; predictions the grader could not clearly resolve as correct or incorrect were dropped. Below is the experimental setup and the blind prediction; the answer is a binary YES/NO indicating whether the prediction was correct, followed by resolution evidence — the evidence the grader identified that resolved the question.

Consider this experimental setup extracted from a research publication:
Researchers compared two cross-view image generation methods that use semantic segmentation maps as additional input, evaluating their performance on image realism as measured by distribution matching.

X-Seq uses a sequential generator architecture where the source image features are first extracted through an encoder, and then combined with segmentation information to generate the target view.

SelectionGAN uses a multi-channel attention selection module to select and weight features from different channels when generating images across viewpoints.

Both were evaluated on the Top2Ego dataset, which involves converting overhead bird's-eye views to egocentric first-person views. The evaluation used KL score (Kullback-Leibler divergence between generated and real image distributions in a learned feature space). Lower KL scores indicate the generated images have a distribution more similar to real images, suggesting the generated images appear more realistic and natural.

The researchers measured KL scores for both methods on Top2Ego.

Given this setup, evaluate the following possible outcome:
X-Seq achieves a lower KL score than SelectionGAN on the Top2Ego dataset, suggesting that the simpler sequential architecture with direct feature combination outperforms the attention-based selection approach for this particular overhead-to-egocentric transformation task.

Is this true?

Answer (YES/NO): NO